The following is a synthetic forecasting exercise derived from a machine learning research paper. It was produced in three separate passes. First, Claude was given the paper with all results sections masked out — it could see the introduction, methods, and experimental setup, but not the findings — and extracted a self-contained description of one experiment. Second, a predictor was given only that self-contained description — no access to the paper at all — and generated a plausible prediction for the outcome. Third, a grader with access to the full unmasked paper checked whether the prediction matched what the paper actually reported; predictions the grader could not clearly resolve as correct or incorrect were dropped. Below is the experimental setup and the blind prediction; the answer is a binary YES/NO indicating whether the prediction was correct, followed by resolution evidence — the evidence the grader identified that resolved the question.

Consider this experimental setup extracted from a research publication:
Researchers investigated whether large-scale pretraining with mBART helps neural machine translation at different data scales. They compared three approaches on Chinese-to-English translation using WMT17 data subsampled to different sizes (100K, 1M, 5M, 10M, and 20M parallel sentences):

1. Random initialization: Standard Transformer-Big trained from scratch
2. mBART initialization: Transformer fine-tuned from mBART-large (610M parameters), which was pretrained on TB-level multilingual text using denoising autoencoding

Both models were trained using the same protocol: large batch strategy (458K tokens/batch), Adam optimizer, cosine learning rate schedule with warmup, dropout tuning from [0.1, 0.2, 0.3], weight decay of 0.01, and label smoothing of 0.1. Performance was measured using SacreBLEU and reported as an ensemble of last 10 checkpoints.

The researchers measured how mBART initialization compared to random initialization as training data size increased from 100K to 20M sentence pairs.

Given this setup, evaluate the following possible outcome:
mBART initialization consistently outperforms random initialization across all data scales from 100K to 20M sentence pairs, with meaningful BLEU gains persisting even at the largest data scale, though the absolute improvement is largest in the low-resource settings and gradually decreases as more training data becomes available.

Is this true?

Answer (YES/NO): NO